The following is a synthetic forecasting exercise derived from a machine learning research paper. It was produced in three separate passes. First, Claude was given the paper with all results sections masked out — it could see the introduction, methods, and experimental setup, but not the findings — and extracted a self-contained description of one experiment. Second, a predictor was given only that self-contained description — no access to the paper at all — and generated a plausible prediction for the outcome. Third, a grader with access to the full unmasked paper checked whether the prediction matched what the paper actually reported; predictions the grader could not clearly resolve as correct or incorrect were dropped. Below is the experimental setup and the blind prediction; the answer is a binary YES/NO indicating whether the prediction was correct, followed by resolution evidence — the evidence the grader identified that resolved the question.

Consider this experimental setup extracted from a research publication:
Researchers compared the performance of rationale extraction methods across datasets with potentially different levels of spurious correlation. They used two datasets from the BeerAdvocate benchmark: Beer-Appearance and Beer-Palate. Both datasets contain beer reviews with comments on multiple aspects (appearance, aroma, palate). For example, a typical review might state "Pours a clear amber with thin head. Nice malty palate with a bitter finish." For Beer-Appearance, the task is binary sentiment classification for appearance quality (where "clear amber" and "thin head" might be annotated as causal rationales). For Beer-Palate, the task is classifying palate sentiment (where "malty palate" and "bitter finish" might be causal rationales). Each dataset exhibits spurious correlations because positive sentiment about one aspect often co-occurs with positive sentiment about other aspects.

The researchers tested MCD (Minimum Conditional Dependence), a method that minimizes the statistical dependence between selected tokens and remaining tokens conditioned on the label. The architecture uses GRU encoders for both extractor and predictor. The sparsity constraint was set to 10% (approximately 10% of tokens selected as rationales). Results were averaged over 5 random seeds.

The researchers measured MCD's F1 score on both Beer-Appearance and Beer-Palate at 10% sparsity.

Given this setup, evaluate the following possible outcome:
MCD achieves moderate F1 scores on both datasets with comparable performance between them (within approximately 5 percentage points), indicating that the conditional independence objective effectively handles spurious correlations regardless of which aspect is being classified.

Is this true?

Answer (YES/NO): NO